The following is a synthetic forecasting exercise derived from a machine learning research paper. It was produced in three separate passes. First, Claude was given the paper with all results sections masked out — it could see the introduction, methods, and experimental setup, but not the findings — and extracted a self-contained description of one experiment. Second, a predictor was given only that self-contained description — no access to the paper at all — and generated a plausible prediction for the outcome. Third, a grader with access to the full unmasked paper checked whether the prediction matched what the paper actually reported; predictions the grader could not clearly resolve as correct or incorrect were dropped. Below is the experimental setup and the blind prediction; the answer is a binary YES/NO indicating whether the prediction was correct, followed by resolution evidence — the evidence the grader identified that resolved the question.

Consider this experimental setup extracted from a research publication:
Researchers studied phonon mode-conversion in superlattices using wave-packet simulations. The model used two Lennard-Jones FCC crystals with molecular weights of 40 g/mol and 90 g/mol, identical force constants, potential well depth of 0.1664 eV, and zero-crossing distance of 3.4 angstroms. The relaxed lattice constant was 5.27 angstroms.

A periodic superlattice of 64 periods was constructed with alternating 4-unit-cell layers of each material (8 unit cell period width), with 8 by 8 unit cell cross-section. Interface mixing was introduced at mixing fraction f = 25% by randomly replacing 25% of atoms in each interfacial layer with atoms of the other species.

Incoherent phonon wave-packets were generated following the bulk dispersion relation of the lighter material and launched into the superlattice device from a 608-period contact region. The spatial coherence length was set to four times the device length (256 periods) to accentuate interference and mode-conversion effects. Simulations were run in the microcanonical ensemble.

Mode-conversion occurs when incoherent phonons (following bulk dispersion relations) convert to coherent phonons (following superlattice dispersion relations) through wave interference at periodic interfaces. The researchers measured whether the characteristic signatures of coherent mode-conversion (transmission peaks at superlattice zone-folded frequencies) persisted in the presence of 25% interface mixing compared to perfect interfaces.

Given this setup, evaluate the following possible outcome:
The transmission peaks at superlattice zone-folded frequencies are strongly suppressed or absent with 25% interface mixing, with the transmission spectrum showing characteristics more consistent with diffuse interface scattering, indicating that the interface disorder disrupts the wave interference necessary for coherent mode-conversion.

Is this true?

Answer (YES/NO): NO